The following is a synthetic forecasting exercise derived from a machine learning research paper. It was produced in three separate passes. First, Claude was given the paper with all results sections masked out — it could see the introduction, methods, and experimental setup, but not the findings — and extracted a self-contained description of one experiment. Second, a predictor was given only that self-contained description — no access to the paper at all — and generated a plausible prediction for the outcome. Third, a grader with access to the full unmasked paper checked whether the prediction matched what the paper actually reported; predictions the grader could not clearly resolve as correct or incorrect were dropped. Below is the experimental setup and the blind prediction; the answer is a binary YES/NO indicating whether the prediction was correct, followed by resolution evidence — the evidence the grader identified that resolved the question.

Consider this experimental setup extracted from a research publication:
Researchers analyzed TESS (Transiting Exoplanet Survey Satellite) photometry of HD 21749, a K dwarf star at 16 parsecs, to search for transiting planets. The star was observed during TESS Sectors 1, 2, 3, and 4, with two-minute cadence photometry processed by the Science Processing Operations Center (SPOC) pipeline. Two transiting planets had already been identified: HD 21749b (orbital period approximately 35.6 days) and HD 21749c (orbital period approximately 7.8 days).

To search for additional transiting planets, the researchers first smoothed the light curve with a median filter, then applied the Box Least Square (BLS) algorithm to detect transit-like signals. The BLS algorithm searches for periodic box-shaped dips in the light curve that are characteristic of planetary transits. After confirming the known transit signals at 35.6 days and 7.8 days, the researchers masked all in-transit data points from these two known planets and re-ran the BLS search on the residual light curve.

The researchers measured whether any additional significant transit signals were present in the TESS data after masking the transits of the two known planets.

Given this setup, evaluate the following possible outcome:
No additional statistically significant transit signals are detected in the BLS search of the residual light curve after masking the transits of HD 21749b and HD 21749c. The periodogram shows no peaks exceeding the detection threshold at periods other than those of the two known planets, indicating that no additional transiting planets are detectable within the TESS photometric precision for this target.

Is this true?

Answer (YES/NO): YES